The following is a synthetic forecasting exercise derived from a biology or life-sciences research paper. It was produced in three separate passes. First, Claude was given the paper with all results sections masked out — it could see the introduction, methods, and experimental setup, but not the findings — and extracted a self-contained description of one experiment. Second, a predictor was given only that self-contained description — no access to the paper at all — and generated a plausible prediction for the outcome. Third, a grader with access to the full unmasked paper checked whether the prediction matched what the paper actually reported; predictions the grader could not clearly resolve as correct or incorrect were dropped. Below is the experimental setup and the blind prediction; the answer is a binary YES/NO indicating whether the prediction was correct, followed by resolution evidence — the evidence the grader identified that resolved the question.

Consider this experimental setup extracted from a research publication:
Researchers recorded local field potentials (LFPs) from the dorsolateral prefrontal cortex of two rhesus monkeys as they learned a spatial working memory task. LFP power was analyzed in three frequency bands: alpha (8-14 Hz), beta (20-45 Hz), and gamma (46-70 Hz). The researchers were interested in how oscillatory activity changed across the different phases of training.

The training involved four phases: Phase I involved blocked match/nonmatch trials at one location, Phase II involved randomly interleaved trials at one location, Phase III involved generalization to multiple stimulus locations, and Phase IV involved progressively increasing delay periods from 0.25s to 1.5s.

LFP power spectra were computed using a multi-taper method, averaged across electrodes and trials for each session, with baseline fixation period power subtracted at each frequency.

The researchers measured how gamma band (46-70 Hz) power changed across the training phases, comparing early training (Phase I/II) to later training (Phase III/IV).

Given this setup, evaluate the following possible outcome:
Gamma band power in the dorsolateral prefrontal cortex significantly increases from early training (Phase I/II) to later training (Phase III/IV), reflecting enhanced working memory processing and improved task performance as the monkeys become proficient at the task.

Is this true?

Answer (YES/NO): NO